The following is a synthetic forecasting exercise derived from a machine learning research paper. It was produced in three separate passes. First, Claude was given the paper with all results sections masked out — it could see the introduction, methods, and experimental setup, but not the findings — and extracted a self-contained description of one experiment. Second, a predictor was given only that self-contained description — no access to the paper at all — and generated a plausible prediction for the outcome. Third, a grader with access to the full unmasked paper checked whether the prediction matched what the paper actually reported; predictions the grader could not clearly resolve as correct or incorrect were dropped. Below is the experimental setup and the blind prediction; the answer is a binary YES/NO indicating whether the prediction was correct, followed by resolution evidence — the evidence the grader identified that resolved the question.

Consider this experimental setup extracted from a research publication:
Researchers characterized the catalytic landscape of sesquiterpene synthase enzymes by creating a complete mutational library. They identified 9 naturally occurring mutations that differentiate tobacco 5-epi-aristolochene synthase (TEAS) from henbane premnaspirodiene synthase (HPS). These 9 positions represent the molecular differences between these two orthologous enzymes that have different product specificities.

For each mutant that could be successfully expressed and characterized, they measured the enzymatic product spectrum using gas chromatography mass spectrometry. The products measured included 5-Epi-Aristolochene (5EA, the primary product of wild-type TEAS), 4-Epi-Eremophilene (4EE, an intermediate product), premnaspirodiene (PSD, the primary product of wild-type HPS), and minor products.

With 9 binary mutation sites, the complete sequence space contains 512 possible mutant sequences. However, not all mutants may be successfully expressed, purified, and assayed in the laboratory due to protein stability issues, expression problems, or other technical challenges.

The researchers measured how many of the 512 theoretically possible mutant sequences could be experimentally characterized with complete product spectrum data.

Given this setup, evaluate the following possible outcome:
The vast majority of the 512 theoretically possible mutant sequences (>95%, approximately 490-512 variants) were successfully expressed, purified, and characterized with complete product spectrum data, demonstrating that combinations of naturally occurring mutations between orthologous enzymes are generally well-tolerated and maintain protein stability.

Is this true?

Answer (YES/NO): NO